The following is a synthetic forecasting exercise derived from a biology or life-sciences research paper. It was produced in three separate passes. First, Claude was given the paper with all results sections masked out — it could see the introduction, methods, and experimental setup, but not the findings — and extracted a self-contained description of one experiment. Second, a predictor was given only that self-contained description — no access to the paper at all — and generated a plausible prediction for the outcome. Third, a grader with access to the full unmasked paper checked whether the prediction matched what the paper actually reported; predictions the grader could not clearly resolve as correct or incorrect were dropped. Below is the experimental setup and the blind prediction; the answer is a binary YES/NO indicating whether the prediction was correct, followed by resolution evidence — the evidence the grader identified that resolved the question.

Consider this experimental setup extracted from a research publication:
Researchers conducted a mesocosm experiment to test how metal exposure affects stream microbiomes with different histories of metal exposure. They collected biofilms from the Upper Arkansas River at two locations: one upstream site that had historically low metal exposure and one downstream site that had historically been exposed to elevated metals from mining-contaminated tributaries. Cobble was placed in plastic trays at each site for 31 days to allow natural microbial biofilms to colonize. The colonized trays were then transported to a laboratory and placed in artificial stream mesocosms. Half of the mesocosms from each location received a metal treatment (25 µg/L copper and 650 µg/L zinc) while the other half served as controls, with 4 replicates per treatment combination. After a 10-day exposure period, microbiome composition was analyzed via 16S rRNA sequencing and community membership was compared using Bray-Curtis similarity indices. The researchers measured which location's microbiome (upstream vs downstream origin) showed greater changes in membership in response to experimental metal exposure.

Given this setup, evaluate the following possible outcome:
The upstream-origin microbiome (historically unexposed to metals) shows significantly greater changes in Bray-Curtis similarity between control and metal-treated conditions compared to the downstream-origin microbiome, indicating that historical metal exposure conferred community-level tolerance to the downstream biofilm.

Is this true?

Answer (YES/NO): NO